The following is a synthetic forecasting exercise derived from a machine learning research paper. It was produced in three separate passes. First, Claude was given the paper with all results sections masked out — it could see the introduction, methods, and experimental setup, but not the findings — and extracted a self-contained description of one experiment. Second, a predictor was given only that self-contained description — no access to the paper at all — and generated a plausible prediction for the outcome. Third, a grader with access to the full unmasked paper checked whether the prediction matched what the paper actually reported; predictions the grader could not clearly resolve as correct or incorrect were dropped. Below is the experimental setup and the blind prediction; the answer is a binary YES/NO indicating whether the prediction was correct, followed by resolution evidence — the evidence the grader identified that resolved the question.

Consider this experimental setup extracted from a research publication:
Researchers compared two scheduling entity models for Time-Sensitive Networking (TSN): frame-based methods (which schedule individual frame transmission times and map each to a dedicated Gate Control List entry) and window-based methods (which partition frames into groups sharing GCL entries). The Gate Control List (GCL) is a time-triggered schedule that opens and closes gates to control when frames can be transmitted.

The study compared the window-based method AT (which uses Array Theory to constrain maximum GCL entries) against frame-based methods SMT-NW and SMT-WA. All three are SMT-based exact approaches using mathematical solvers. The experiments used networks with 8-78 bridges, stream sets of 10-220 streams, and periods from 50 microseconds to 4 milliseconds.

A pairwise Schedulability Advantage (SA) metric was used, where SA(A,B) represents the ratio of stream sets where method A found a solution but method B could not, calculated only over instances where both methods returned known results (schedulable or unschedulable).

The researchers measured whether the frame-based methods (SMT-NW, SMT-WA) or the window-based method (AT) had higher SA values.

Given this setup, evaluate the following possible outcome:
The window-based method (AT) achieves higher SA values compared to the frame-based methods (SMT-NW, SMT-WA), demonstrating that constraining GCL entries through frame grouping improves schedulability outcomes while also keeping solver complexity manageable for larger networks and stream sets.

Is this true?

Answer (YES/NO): NO